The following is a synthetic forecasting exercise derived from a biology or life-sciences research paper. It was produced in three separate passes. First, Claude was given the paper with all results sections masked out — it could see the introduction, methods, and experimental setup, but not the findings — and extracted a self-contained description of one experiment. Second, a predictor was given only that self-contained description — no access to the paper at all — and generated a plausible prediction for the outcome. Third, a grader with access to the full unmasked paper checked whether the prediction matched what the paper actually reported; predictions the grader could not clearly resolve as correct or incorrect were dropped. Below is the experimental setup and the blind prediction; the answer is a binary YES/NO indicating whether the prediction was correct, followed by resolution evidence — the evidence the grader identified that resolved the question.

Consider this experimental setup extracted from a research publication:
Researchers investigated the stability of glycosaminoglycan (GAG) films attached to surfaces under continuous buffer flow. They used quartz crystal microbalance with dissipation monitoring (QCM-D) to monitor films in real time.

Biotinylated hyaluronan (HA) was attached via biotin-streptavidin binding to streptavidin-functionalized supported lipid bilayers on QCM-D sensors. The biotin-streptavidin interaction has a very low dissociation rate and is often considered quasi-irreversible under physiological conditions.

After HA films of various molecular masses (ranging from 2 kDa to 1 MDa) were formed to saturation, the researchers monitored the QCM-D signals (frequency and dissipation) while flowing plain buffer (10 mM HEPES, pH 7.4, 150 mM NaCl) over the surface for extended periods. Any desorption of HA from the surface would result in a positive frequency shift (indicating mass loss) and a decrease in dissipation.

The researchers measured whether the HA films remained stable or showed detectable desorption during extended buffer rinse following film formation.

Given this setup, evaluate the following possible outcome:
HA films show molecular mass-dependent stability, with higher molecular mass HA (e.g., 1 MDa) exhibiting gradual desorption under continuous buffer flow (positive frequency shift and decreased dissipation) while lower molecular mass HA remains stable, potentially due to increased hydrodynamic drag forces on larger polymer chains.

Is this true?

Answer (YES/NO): NO